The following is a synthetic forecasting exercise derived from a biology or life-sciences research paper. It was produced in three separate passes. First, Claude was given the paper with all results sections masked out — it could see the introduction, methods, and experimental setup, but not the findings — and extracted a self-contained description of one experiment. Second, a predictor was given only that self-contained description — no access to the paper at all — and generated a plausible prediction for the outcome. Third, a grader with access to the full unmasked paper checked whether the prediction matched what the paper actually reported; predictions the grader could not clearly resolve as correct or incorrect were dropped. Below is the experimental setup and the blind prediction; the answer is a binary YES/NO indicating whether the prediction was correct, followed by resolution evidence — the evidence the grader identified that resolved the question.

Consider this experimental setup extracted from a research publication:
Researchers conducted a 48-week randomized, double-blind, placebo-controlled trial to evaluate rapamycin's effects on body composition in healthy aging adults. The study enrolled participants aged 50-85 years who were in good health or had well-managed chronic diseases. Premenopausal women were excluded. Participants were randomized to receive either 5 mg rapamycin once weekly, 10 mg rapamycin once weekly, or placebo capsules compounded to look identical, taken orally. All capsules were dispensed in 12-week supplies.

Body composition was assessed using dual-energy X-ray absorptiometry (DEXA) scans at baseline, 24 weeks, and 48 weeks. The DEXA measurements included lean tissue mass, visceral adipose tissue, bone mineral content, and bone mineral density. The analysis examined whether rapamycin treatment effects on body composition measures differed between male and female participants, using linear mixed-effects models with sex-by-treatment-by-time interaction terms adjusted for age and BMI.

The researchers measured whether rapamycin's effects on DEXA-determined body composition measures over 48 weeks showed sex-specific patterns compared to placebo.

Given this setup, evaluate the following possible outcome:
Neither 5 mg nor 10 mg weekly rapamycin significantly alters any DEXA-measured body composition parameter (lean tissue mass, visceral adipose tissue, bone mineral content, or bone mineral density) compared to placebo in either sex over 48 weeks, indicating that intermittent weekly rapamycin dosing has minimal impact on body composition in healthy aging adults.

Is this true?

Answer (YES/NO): NO